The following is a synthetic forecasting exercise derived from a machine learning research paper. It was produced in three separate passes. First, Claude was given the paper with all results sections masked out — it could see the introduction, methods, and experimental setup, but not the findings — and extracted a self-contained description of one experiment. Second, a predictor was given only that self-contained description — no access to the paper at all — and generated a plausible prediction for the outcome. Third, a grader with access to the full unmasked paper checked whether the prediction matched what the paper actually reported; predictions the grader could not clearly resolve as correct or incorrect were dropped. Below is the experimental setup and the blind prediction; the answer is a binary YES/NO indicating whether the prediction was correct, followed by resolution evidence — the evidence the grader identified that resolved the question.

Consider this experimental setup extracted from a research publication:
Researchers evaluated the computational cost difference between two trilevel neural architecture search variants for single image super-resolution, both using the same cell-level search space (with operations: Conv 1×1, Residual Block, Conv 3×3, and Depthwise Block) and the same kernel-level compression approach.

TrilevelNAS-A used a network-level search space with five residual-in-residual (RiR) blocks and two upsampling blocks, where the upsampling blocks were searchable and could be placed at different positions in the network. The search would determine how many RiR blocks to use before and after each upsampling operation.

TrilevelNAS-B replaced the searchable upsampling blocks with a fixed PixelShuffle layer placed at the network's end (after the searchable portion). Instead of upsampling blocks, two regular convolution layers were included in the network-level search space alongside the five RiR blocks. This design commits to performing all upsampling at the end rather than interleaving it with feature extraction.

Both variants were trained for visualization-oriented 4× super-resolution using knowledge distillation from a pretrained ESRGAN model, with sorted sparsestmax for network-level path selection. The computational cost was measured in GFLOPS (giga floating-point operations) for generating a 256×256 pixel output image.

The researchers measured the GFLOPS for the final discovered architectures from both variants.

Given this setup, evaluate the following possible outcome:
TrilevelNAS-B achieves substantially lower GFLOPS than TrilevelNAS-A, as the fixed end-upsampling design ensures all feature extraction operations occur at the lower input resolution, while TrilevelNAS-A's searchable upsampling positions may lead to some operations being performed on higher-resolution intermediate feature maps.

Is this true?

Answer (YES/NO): YES